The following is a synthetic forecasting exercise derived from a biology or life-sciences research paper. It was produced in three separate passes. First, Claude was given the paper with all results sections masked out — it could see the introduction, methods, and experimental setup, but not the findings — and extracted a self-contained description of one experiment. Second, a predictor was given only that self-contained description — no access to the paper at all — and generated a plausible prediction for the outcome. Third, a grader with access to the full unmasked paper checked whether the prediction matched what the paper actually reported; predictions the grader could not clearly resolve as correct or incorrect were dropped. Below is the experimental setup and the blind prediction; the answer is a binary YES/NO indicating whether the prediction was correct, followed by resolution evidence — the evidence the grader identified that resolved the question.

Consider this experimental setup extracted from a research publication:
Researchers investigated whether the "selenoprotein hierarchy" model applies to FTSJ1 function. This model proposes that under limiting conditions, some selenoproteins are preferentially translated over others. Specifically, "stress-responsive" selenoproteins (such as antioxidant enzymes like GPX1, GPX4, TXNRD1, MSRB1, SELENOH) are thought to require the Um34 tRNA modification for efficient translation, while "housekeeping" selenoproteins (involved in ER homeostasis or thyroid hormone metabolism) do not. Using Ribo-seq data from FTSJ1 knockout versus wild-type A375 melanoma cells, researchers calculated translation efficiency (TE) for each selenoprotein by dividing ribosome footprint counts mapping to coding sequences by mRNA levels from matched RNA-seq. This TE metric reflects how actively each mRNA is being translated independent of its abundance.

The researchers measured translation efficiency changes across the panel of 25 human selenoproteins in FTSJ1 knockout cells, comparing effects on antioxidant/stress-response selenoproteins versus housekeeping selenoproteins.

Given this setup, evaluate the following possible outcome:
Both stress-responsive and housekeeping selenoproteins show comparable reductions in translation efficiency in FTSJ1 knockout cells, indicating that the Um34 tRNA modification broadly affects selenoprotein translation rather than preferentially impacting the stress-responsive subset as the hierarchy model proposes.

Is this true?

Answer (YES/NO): NO